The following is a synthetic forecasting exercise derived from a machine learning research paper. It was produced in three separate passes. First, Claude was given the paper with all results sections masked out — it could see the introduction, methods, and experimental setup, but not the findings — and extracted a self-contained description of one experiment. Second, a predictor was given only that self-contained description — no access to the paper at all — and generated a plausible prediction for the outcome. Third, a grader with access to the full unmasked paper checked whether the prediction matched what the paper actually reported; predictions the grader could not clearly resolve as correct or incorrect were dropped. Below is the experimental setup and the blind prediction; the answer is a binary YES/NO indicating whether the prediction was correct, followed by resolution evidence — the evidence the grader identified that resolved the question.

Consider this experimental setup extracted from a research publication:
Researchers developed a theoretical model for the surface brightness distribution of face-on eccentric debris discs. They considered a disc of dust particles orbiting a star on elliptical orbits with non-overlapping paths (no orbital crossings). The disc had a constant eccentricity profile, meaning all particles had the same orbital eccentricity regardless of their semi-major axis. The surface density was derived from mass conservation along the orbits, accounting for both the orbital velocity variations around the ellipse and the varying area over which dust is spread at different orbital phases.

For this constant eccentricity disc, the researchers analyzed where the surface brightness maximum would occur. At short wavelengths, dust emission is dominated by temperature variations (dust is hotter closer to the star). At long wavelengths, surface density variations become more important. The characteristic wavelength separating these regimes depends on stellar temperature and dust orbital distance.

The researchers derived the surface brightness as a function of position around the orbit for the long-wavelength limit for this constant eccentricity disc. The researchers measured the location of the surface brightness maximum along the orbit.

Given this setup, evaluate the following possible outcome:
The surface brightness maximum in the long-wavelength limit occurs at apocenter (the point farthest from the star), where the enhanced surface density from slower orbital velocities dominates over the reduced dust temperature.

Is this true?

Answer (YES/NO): NO